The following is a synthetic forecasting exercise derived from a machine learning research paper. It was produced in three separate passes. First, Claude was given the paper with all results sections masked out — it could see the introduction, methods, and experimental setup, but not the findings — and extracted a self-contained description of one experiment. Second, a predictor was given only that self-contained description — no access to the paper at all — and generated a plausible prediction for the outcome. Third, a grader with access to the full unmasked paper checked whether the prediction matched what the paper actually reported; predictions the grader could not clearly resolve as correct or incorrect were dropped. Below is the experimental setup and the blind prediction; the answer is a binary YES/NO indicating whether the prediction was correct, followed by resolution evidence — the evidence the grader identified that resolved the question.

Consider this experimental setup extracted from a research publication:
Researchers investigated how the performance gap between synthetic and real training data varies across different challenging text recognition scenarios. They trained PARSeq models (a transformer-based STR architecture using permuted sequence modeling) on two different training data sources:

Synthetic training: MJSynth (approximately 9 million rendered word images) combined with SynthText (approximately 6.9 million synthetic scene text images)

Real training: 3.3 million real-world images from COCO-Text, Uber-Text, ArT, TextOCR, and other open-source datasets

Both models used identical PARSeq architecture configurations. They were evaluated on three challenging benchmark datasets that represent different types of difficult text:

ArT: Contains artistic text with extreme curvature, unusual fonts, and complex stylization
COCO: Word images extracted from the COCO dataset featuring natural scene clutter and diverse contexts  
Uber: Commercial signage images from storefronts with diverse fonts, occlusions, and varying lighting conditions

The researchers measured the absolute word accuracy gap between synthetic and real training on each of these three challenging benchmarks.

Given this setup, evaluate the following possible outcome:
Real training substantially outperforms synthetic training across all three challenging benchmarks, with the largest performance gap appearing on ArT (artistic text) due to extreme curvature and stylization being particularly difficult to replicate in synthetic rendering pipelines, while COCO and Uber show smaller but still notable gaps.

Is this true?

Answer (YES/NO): NO